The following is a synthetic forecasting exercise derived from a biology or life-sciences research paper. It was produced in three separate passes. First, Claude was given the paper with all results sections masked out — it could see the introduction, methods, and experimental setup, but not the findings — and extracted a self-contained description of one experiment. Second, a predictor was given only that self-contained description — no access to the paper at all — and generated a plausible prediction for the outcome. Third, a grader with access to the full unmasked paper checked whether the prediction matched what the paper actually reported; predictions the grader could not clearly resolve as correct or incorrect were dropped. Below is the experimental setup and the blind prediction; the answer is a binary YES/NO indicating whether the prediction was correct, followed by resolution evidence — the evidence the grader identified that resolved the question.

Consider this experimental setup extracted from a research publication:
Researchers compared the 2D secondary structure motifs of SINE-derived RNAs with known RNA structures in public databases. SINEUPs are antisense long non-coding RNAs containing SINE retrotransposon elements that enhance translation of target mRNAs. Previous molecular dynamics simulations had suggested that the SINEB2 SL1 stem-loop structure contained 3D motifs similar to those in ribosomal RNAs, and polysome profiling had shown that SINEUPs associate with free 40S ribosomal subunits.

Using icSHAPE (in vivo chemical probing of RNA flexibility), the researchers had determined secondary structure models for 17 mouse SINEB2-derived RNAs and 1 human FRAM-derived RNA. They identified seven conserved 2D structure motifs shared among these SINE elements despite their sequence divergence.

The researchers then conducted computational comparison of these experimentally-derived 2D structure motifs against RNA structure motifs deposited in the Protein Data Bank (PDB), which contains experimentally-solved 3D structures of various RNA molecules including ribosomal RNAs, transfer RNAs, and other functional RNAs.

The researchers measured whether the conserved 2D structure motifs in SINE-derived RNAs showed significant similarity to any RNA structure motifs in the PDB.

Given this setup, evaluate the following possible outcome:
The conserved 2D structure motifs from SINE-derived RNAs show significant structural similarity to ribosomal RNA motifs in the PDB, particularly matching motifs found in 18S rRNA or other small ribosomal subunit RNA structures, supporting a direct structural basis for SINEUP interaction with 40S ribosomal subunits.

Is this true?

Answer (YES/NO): YES